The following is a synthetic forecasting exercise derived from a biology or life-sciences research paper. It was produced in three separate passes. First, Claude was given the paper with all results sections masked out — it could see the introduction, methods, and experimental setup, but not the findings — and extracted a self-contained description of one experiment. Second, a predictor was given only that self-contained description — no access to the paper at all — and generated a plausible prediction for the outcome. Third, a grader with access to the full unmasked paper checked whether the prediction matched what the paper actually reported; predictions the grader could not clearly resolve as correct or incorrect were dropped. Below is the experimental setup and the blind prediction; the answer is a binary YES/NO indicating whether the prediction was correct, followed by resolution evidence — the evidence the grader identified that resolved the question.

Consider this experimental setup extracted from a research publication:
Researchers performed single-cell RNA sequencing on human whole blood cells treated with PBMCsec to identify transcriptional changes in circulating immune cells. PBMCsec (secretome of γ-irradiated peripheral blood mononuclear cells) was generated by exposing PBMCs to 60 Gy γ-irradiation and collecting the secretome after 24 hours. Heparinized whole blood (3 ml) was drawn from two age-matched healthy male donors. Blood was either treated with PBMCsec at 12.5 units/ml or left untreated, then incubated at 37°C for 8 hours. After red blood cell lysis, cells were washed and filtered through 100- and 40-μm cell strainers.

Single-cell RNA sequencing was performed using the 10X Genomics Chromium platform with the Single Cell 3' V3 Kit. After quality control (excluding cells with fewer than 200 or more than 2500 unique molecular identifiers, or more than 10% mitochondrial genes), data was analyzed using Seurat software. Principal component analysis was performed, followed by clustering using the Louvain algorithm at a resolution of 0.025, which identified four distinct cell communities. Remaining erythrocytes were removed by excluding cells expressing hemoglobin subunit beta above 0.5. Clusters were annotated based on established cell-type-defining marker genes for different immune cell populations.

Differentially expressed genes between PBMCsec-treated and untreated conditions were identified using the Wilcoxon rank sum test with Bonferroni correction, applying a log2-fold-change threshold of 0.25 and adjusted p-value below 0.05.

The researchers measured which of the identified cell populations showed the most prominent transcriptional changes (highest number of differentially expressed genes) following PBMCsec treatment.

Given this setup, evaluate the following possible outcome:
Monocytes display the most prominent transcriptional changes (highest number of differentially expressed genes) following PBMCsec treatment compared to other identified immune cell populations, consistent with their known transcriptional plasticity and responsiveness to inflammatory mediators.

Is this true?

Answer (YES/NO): YES